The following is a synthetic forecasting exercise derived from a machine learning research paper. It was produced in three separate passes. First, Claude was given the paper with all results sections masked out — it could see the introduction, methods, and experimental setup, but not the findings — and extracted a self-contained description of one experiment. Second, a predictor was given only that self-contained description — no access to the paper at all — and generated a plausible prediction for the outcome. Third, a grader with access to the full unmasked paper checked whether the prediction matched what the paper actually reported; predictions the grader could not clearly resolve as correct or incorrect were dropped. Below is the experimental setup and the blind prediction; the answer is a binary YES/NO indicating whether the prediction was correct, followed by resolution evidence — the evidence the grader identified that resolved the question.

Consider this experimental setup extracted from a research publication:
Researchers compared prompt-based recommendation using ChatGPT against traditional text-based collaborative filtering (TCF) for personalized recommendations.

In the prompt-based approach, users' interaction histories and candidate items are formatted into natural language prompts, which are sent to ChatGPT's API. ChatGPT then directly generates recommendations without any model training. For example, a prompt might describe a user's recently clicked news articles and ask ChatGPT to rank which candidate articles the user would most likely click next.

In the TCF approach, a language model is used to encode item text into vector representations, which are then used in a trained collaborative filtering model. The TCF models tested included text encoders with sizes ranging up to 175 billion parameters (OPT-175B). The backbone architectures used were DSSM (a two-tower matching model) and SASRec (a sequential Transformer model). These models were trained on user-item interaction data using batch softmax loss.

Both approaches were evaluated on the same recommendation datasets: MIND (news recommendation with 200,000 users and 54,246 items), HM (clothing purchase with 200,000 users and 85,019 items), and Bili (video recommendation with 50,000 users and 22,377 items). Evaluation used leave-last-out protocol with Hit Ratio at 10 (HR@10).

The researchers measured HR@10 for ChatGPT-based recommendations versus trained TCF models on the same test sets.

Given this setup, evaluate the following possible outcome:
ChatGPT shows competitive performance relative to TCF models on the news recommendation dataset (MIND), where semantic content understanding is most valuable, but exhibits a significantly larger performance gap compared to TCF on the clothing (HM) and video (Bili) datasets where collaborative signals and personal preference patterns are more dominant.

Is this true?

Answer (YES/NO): NO